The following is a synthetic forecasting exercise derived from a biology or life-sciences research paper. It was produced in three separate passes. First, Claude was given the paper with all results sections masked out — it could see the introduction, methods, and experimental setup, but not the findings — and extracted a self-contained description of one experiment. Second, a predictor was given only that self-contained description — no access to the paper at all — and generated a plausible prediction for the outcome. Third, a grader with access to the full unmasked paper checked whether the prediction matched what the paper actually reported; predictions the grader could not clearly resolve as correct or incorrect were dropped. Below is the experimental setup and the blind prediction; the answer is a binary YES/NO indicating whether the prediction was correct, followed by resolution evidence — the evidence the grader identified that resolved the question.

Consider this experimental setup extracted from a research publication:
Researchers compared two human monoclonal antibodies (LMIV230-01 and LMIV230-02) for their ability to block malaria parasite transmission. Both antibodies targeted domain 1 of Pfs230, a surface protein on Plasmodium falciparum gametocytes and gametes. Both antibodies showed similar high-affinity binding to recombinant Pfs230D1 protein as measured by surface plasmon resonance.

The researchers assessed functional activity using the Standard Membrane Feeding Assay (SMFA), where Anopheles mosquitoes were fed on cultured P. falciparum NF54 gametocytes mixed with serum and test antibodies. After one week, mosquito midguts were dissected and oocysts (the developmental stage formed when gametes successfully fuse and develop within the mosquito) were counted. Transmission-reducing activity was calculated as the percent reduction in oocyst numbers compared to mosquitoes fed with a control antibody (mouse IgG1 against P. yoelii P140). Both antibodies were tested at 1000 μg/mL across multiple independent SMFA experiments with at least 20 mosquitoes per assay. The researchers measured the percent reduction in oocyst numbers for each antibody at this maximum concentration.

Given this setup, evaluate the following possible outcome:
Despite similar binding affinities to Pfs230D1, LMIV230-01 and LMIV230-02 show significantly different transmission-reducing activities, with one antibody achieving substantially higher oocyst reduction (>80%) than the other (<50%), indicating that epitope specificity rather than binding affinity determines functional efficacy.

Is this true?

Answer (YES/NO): NO